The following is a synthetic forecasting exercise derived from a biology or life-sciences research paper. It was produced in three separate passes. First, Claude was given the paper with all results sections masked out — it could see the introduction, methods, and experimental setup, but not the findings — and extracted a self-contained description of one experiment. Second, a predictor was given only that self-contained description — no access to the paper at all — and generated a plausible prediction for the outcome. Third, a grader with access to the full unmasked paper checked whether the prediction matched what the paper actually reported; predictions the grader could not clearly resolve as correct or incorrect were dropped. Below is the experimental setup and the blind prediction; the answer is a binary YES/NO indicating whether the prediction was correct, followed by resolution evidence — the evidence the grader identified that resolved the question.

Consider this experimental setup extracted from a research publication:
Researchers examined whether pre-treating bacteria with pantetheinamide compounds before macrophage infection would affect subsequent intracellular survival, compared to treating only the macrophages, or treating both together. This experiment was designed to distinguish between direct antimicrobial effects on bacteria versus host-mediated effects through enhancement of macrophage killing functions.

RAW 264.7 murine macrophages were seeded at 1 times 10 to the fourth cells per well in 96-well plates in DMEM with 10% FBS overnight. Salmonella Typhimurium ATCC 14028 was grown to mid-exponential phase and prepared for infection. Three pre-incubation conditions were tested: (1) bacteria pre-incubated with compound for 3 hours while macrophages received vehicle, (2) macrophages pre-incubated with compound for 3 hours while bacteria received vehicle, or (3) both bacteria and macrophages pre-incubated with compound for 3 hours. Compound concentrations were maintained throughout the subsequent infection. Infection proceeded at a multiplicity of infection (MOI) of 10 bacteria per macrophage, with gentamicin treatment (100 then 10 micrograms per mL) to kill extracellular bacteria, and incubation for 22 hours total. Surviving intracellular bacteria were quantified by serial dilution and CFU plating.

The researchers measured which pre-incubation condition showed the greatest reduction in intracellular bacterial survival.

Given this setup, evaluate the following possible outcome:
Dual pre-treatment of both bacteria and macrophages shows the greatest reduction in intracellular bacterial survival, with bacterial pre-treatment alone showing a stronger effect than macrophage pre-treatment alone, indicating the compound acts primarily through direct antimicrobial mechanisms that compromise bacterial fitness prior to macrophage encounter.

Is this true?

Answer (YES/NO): NO